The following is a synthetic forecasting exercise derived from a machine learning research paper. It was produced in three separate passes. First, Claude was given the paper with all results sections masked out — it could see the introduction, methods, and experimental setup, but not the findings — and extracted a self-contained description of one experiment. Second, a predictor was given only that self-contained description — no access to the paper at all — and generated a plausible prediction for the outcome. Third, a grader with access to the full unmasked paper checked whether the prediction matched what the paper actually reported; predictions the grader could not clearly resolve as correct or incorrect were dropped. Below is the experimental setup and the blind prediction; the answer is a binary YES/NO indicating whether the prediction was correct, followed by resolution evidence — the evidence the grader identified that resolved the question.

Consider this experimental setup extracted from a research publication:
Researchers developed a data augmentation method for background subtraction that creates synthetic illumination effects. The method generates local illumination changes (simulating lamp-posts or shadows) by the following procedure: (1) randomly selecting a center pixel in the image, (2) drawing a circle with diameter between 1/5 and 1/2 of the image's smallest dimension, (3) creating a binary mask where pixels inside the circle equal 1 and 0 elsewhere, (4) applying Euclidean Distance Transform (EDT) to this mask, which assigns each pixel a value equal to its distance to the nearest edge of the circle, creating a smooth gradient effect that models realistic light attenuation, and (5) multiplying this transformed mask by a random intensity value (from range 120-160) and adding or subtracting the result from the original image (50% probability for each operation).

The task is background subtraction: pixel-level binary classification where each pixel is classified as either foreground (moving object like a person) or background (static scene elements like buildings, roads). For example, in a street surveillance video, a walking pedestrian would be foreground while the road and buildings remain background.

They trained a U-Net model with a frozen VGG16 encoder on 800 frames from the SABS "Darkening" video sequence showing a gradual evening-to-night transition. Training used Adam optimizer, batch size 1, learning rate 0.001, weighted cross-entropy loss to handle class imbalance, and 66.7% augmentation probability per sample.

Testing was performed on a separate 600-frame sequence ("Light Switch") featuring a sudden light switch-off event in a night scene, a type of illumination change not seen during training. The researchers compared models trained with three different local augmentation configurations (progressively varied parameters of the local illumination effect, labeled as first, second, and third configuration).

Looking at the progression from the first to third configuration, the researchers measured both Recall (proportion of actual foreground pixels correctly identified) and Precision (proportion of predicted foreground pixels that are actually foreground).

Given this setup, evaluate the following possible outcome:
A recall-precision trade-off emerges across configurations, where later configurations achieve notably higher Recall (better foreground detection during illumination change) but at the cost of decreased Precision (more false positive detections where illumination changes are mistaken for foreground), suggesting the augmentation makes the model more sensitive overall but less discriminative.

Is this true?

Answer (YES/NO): NO